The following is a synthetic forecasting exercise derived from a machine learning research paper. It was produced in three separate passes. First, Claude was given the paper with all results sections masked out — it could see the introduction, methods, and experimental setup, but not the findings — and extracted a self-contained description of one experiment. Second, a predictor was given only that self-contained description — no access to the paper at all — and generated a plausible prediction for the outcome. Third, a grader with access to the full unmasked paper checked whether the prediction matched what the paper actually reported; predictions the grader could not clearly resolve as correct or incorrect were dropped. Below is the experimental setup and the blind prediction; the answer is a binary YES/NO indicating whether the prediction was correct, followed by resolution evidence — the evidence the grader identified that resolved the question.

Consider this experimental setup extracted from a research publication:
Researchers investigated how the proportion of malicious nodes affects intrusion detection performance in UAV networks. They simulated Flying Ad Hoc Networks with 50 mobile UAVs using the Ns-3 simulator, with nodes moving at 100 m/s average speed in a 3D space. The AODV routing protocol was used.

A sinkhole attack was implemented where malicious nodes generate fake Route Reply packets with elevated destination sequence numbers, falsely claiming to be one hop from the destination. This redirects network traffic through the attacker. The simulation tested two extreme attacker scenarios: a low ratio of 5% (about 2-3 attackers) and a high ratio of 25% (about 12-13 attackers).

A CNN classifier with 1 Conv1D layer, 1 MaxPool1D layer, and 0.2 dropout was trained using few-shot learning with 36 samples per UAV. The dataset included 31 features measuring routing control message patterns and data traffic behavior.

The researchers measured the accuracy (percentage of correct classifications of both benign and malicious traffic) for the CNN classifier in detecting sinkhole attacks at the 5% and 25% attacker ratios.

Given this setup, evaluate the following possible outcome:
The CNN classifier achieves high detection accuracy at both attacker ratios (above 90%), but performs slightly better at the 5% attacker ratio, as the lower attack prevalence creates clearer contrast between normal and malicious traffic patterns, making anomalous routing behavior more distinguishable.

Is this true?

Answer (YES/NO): NO